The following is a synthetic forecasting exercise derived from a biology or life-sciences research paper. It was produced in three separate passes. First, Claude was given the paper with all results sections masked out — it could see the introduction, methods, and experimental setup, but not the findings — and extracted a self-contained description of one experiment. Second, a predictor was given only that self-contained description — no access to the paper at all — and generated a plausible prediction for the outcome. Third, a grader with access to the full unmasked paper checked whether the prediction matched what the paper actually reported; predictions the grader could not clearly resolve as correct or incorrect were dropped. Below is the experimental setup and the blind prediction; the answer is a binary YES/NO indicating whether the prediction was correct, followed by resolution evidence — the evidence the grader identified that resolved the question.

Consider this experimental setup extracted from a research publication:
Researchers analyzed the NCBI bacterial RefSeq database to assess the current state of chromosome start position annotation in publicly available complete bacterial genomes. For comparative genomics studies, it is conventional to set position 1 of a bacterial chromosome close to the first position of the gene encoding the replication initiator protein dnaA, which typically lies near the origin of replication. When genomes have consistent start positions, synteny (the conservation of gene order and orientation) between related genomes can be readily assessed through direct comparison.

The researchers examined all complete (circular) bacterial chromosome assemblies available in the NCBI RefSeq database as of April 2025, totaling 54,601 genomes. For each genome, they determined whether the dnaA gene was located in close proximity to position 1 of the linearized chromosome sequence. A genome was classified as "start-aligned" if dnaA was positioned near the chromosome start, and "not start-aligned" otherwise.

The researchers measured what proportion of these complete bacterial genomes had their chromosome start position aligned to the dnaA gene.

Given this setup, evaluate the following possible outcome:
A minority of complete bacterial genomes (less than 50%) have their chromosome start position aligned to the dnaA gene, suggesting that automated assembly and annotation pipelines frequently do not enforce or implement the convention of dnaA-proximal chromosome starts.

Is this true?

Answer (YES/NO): YES